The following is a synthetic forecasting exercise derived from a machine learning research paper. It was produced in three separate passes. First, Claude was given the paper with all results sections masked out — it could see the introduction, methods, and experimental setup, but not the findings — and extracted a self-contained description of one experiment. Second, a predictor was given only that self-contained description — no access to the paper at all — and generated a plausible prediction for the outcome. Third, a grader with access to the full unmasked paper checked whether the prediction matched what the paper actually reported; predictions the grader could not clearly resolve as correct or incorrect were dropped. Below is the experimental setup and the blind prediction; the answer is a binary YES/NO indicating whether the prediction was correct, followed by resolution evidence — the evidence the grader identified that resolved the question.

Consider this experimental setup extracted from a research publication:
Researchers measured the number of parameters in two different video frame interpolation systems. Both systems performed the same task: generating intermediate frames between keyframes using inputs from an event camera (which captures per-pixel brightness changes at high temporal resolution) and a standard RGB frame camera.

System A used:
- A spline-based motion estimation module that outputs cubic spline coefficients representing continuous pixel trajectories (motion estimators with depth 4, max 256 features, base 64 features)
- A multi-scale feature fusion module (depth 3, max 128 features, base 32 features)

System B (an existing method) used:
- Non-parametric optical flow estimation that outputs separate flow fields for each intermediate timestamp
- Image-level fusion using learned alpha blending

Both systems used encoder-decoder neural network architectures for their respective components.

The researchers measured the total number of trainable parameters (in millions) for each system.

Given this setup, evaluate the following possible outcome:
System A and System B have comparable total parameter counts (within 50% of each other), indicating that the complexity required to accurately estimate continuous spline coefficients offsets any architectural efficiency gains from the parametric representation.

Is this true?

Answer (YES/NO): NO